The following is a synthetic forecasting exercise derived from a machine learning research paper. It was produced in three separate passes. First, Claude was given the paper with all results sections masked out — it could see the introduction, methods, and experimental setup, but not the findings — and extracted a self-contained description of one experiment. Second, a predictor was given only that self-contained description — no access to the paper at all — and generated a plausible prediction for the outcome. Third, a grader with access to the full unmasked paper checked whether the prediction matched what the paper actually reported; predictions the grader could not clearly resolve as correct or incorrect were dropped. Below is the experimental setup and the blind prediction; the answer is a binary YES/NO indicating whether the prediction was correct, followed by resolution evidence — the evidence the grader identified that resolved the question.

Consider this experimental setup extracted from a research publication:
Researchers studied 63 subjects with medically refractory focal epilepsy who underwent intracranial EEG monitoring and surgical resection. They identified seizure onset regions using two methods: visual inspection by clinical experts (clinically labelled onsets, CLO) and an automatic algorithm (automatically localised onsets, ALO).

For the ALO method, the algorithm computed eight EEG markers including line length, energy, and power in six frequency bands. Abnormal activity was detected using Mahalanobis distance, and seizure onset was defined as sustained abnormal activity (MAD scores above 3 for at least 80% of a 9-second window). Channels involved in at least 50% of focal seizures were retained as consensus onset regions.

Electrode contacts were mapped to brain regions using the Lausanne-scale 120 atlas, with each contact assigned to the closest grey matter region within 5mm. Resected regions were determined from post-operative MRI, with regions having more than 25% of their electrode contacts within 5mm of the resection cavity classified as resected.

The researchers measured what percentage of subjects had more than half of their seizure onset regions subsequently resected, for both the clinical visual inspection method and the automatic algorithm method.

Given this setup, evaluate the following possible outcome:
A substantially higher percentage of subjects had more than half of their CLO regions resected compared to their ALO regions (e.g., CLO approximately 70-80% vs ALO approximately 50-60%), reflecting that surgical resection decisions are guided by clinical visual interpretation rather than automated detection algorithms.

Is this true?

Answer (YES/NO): NO